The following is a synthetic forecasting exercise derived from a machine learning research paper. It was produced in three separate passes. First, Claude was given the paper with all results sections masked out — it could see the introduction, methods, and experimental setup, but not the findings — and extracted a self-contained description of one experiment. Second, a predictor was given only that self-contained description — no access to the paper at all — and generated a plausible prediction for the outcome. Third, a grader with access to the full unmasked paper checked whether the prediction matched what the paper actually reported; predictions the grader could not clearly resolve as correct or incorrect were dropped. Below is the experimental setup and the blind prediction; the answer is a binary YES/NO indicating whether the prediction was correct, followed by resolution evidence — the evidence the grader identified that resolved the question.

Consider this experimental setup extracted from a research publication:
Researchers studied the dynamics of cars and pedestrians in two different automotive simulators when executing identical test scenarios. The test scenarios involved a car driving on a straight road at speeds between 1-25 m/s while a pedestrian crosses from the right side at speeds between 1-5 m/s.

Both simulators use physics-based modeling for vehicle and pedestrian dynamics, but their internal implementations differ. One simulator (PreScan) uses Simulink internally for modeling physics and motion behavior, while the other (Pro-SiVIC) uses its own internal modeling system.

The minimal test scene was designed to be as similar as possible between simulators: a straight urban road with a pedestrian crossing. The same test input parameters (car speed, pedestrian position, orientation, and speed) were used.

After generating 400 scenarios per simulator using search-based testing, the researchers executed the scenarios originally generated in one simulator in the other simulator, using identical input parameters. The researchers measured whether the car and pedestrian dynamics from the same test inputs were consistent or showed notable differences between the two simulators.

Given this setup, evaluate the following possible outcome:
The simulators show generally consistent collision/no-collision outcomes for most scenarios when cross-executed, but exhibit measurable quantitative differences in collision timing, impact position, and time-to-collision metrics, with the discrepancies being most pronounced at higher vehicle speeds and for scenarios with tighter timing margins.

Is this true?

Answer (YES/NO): NO